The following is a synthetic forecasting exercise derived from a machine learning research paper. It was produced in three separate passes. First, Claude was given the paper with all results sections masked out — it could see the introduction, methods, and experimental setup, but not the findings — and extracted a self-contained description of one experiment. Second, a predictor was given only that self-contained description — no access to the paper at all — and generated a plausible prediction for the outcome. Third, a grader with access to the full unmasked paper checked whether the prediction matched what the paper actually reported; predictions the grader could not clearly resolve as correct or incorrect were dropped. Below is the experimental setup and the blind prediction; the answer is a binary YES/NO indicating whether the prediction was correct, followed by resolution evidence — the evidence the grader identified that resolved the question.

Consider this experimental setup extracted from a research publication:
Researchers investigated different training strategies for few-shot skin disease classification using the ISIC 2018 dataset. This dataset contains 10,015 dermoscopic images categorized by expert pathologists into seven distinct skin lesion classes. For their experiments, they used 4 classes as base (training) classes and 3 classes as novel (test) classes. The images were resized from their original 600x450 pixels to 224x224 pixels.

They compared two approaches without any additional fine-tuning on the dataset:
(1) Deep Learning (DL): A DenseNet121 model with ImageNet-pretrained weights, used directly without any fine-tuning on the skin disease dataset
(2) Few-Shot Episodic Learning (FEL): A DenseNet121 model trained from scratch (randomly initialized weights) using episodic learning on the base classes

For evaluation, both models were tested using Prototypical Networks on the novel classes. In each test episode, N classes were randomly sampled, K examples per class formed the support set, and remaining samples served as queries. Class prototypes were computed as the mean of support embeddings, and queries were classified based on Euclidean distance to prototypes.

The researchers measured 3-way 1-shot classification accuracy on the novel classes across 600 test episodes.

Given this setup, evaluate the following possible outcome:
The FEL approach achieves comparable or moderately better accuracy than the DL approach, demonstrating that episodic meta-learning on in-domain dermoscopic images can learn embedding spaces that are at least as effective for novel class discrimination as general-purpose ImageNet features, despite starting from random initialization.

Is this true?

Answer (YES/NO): NO